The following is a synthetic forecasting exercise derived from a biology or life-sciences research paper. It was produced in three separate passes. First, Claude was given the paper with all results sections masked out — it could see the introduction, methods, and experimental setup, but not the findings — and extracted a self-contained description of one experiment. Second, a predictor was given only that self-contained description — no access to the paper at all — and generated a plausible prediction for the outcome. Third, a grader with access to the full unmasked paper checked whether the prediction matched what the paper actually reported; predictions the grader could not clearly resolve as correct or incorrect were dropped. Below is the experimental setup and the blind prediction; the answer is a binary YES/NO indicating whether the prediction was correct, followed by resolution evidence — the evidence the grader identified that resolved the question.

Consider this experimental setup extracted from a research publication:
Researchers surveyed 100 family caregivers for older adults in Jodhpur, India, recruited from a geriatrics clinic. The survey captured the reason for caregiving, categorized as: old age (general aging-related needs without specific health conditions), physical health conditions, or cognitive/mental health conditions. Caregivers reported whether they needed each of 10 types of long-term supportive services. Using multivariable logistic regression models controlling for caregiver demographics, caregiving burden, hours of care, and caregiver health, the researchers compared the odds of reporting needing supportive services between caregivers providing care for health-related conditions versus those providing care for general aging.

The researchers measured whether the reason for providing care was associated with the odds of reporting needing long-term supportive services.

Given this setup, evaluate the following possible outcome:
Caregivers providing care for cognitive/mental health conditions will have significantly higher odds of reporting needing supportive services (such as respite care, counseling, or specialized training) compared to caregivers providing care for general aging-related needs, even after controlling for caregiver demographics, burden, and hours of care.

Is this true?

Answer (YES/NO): NO